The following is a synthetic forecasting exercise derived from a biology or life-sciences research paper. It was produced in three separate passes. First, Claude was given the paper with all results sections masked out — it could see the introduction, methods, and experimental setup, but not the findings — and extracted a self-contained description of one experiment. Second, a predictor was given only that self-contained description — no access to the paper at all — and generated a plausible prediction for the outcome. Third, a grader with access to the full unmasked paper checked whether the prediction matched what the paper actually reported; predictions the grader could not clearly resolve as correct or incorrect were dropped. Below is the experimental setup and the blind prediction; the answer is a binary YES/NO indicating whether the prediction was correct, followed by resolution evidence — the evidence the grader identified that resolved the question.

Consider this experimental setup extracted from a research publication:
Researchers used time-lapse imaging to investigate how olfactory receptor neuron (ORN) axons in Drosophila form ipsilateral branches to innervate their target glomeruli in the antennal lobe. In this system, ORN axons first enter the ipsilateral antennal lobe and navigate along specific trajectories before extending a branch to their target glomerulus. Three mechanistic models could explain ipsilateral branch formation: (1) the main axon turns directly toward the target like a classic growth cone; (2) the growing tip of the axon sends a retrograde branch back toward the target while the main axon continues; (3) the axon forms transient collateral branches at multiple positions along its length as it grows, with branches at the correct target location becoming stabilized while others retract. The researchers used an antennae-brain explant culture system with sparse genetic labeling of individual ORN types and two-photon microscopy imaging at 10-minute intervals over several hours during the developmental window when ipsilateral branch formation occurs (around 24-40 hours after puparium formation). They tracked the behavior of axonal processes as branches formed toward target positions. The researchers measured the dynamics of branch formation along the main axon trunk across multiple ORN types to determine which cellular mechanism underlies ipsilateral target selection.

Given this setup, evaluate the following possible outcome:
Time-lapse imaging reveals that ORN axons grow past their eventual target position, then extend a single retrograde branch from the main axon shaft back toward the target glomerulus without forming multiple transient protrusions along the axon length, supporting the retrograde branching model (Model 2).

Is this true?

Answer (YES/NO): NO